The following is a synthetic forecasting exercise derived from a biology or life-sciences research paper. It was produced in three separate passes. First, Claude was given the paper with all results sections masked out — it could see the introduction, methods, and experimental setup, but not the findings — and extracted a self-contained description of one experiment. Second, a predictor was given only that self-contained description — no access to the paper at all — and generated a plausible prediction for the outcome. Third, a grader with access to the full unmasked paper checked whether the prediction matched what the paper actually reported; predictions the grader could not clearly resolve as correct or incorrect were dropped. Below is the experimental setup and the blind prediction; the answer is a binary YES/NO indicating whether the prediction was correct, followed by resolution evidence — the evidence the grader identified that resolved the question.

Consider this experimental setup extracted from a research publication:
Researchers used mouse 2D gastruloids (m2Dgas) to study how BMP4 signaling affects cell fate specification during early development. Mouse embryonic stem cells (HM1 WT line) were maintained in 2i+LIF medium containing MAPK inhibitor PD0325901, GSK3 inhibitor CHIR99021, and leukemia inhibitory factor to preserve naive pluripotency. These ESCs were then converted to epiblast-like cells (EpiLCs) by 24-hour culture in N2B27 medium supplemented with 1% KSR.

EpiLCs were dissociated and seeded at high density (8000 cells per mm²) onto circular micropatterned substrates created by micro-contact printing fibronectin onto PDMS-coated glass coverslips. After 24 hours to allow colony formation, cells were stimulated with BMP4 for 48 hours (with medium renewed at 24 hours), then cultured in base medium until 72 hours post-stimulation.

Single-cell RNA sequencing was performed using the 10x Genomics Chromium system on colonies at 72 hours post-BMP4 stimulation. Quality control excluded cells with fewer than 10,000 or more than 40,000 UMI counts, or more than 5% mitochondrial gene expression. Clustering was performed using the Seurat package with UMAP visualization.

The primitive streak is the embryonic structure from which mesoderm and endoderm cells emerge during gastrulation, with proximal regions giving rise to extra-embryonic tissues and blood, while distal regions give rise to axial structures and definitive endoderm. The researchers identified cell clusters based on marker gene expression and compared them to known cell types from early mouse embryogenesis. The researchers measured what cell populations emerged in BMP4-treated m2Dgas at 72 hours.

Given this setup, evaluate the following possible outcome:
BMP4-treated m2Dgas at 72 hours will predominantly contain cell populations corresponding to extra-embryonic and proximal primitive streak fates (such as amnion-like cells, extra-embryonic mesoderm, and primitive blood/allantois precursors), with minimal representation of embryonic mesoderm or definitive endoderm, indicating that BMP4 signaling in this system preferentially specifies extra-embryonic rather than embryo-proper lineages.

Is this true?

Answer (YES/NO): YES